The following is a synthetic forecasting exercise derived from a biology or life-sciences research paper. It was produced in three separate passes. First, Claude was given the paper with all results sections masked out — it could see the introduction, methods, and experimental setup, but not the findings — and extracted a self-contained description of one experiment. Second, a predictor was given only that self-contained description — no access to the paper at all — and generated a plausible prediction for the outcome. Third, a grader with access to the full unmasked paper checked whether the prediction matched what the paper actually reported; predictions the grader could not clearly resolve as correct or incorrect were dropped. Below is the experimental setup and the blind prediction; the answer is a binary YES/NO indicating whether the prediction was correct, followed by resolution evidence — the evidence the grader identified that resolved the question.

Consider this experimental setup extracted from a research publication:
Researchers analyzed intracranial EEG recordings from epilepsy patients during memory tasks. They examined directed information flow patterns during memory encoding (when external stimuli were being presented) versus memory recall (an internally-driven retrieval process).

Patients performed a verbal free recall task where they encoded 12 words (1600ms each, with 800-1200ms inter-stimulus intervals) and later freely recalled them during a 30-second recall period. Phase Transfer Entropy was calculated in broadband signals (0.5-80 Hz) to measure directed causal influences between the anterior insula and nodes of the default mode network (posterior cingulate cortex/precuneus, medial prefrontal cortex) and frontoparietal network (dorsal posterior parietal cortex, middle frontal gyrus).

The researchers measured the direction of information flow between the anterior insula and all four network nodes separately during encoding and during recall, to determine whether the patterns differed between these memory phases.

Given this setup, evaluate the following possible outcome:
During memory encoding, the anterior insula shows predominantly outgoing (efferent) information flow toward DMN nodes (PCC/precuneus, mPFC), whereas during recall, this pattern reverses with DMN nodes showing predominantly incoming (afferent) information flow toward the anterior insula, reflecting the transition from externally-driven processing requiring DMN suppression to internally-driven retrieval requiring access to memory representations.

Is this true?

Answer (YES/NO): NO